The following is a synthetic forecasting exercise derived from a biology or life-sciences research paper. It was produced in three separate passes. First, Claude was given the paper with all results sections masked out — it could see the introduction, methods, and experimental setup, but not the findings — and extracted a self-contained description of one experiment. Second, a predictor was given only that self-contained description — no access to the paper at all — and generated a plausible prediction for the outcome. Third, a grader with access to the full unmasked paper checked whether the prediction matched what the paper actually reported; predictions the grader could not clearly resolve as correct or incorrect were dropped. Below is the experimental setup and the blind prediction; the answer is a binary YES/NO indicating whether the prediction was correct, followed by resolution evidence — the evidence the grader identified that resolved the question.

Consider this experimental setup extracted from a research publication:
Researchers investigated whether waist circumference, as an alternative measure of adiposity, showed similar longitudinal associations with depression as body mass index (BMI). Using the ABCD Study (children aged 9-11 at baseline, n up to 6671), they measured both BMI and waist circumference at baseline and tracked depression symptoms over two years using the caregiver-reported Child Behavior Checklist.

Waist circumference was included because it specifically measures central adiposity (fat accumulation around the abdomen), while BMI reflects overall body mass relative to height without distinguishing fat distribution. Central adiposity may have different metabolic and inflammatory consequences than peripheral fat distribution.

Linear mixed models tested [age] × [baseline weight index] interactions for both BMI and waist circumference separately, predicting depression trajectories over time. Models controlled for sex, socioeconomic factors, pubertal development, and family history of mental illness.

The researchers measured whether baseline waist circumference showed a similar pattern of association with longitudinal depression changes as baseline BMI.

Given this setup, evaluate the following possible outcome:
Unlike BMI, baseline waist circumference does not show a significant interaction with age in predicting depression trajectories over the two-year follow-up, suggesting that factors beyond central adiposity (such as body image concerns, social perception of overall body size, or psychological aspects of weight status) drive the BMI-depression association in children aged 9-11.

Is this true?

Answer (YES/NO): NO